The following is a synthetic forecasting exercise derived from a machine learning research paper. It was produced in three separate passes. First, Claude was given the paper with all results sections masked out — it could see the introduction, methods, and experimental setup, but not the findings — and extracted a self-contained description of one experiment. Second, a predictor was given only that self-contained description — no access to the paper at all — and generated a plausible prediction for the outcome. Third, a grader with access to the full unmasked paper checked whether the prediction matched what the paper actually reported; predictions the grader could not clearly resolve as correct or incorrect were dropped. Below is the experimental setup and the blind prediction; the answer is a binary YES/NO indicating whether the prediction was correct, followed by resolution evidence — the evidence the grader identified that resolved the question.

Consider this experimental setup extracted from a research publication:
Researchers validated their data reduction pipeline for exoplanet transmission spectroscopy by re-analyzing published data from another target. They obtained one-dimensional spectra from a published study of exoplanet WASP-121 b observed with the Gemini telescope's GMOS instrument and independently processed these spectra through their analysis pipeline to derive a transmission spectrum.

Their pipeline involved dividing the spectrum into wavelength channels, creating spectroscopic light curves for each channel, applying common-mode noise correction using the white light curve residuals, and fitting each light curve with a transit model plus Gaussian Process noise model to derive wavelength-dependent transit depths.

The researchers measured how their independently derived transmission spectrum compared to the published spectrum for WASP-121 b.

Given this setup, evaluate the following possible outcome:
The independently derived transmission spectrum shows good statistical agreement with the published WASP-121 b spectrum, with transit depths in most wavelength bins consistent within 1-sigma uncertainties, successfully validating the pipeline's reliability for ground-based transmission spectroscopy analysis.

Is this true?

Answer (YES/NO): NO